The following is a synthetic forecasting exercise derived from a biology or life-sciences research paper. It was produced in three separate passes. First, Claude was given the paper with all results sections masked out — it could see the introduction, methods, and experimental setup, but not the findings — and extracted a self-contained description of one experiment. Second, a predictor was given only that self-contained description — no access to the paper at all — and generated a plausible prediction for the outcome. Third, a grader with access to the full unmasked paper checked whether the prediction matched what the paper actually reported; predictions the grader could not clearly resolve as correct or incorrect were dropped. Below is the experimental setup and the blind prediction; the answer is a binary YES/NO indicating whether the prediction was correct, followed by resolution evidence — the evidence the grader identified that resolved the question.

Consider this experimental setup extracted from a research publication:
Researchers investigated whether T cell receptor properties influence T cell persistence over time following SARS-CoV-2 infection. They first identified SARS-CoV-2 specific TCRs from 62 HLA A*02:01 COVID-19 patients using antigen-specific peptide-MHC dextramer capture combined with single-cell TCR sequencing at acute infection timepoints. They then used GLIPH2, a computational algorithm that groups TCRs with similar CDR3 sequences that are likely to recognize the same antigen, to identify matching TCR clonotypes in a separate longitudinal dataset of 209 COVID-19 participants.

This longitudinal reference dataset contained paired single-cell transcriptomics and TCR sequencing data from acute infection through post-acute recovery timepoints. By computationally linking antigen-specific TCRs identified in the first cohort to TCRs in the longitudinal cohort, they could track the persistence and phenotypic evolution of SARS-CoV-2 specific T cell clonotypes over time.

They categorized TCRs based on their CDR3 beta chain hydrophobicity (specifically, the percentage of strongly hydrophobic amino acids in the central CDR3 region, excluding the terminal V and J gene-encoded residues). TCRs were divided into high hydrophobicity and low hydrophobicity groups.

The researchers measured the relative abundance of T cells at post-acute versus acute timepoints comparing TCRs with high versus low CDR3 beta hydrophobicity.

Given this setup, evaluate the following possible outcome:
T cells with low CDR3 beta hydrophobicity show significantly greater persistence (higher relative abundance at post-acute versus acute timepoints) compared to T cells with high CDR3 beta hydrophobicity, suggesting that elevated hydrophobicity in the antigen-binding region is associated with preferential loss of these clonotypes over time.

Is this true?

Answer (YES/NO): YES